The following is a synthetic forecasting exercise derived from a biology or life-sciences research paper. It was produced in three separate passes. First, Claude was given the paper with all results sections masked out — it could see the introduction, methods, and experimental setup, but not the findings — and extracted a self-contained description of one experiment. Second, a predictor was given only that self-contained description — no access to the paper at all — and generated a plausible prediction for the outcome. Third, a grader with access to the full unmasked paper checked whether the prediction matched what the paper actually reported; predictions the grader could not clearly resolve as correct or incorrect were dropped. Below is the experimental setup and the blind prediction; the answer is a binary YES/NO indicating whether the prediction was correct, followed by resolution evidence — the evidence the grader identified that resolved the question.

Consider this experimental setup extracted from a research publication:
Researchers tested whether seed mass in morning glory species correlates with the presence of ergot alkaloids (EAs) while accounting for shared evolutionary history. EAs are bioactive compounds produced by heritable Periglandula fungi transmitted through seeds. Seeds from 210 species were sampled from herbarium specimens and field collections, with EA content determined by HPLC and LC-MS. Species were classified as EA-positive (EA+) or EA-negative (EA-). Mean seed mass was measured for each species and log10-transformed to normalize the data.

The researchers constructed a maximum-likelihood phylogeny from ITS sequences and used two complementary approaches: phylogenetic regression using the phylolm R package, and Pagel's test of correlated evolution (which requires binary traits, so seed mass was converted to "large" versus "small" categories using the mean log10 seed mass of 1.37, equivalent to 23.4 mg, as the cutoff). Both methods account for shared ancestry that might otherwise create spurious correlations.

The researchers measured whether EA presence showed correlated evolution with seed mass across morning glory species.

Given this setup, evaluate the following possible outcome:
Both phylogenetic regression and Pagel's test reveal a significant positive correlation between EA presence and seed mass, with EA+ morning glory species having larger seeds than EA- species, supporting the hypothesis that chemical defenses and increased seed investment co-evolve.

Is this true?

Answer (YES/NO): NO